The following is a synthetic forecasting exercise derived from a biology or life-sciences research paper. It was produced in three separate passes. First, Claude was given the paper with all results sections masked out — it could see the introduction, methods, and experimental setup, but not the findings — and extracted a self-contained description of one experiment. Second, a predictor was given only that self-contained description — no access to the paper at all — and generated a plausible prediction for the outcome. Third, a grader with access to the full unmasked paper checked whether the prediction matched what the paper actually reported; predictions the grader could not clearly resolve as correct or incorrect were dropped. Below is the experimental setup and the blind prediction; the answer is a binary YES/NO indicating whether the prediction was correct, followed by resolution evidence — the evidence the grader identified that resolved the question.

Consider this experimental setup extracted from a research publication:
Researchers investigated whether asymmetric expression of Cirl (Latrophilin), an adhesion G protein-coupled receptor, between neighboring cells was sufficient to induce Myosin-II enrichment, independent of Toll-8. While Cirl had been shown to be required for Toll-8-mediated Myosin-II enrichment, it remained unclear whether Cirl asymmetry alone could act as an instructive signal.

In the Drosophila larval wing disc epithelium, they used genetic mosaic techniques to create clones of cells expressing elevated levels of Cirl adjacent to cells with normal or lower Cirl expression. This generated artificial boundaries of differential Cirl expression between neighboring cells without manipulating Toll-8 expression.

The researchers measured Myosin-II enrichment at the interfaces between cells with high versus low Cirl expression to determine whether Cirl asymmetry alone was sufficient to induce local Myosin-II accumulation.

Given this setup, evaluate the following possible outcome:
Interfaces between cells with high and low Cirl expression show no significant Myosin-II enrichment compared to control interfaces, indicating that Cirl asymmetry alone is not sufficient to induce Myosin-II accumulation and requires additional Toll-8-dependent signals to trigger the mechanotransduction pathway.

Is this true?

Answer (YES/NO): NO